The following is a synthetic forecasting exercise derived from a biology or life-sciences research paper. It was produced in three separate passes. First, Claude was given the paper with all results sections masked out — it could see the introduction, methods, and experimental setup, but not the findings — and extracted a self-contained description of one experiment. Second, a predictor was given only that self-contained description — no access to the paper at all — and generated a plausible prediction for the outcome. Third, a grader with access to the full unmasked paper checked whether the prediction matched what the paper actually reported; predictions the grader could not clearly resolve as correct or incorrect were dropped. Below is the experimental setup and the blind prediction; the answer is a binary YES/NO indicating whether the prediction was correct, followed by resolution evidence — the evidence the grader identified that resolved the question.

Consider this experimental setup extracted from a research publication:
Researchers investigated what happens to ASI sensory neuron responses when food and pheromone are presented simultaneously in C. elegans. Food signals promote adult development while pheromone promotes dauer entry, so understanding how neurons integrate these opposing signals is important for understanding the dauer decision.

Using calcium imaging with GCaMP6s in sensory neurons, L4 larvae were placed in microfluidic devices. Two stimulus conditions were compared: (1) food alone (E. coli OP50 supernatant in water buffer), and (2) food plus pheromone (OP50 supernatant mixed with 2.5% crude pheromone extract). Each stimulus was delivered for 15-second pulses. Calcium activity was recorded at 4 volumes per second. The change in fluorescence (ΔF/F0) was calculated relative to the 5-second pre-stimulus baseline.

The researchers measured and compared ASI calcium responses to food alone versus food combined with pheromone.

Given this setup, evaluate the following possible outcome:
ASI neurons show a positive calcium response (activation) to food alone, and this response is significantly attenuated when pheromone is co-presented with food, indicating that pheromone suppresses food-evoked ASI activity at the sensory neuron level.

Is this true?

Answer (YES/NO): YES